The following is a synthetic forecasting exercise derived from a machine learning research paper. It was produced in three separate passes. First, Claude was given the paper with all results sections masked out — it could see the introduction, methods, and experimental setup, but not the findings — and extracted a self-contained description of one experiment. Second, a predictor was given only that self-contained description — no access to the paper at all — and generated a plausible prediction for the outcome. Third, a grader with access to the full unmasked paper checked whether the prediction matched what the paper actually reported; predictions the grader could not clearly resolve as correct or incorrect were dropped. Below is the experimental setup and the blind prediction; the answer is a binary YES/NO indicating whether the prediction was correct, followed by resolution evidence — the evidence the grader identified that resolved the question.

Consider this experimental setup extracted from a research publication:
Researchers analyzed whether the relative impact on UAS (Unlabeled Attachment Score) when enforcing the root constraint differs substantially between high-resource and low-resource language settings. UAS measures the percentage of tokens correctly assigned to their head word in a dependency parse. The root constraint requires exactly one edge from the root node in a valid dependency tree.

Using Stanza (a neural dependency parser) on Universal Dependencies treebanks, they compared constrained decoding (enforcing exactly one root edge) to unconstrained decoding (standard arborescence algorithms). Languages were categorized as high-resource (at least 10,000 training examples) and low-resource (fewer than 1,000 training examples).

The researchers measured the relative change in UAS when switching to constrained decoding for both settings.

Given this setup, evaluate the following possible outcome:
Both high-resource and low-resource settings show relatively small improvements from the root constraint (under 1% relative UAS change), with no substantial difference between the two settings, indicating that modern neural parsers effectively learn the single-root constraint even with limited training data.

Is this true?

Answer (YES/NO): NO